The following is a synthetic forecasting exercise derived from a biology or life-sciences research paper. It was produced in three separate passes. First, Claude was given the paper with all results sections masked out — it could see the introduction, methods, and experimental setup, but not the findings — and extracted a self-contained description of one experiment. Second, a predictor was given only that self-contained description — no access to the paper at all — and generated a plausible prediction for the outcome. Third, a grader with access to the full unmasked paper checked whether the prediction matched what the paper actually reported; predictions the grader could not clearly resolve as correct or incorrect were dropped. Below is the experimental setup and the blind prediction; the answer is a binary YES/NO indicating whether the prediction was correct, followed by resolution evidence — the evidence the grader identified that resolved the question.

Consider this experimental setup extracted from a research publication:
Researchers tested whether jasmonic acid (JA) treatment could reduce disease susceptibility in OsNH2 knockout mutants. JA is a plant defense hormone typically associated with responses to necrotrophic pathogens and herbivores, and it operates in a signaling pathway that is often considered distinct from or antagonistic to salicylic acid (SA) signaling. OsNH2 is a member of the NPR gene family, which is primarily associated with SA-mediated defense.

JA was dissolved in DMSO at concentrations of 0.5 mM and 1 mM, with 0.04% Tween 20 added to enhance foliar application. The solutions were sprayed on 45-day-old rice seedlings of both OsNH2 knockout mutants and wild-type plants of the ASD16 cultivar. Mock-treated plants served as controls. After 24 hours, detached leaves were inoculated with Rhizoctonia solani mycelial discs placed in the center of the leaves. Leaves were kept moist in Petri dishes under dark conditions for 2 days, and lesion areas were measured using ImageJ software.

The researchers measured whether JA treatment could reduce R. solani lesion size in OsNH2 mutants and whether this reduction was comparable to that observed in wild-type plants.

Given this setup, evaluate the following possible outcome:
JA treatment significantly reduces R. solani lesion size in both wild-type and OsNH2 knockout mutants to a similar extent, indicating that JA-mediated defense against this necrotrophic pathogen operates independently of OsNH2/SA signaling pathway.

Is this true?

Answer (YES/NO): NO